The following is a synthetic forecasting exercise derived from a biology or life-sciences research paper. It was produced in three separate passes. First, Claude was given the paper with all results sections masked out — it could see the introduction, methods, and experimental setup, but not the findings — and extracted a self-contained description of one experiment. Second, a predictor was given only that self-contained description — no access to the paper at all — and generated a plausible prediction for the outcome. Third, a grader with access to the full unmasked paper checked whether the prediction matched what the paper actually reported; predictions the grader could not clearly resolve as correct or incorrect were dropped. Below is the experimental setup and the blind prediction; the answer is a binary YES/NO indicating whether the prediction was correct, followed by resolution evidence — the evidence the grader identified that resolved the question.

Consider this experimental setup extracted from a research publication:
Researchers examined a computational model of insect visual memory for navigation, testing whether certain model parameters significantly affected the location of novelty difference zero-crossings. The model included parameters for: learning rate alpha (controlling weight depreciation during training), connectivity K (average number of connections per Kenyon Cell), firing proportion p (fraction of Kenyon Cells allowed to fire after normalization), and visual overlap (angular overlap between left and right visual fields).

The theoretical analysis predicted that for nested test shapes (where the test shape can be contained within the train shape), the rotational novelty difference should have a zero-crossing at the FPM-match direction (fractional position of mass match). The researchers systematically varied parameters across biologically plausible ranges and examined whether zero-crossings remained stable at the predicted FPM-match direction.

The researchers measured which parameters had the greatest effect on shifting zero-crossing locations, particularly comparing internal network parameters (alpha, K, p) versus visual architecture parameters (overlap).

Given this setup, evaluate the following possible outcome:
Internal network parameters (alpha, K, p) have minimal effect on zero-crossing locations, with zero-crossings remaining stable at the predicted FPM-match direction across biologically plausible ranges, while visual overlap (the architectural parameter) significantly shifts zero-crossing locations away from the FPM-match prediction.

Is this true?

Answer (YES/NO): YES